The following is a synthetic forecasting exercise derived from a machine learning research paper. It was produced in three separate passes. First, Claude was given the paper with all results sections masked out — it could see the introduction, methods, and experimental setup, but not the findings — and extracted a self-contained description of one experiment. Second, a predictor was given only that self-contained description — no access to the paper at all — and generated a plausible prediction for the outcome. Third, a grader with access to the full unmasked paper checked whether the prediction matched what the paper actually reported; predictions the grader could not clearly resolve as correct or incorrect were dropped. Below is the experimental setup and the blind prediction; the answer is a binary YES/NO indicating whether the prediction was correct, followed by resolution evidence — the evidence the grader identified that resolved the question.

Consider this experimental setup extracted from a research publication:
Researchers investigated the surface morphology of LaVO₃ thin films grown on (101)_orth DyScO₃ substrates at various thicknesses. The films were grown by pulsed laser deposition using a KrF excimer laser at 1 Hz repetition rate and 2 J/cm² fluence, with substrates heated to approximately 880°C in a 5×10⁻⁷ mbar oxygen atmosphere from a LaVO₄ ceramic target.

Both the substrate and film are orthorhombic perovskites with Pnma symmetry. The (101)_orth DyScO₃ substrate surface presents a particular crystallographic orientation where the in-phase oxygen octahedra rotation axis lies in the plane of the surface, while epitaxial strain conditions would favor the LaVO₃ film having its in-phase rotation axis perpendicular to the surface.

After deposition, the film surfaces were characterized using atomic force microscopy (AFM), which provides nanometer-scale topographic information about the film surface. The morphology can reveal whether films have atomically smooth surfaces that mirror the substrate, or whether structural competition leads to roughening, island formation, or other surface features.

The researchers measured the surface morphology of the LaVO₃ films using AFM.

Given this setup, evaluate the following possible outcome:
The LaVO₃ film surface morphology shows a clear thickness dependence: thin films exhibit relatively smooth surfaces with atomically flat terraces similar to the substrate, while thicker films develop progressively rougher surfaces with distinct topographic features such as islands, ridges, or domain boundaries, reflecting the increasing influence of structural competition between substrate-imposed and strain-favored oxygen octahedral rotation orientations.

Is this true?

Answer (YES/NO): NO